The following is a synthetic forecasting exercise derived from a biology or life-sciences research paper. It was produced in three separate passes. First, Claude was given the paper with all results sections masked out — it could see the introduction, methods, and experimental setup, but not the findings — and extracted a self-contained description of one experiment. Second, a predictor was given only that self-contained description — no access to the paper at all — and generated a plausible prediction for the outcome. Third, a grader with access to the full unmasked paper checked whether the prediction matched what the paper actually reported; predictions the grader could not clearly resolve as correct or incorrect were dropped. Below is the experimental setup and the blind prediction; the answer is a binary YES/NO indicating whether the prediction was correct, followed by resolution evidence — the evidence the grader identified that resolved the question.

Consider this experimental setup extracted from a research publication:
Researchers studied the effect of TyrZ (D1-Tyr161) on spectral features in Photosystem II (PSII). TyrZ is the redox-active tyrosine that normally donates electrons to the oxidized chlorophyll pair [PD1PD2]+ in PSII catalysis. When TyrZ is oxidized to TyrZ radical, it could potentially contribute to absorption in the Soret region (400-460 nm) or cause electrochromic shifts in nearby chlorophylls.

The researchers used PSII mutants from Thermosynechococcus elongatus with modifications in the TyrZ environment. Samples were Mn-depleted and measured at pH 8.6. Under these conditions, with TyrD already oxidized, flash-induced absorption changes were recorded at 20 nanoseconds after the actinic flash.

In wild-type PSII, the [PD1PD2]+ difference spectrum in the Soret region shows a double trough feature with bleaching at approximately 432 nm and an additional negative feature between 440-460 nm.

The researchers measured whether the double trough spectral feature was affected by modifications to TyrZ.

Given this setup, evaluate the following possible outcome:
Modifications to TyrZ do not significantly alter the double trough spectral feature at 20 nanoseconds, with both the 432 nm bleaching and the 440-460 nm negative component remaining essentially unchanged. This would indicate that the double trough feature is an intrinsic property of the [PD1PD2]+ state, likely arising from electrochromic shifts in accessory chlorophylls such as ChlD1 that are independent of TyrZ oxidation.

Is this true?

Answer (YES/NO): NO